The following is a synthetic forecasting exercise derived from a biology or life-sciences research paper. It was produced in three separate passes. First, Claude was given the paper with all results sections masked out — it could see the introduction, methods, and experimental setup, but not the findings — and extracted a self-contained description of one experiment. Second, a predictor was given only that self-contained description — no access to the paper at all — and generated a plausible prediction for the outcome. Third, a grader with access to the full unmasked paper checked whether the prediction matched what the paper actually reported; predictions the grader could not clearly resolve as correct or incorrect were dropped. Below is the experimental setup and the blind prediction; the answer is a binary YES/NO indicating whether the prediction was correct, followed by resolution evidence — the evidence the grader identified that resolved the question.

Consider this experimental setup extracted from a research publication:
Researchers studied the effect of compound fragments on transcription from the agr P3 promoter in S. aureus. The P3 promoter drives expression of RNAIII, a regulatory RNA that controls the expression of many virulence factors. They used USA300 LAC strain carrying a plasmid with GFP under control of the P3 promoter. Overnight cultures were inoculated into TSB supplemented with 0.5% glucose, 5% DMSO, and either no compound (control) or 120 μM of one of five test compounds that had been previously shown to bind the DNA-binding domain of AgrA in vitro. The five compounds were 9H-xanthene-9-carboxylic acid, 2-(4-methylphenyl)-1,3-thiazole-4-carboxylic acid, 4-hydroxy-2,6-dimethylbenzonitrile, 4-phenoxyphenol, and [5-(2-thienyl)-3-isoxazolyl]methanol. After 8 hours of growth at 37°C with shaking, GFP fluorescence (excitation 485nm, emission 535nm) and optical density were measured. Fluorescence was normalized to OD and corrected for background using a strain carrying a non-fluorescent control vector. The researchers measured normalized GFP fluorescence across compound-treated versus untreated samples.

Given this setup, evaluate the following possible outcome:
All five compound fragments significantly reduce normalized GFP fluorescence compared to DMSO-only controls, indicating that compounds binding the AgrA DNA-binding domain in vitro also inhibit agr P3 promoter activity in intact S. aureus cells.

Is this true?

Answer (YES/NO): NO